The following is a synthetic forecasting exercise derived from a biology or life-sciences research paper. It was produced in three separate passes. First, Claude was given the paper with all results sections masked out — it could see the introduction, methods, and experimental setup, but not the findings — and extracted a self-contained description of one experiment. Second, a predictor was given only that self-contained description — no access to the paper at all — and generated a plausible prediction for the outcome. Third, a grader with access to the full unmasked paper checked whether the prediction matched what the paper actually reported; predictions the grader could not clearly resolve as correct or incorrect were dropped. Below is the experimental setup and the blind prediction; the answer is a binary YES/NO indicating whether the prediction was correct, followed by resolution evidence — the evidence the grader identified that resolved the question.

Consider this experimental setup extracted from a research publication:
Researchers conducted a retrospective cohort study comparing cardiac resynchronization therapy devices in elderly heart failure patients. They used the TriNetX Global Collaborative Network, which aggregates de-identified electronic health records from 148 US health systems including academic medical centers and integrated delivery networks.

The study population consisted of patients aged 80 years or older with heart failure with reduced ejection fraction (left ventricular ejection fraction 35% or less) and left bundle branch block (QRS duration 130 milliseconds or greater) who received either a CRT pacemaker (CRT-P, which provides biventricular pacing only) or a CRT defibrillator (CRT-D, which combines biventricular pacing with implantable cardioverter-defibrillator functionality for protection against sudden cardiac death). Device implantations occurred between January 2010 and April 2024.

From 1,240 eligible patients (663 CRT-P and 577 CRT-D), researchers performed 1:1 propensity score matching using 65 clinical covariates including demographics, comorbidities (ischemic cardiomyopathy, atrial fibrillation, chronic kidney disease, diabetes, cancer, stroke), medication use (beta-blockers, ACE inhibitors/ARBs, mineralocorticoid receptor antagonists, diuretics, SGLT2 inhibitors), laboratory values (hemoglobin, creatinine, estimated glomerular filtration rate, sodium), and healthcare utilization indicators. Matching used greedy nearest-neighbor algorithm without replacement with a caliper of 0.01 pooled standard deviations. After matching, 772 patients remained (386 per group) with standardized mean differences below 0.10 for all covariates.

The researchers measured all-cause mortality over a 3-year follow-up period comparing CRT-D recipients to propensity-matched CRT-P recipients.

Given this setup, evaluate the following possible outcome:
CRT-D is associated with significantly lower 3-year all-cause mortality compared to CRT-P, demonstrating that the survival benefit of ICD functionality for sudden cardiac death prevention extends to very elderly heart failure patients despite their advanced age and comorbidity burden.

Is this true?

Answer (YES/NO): NO